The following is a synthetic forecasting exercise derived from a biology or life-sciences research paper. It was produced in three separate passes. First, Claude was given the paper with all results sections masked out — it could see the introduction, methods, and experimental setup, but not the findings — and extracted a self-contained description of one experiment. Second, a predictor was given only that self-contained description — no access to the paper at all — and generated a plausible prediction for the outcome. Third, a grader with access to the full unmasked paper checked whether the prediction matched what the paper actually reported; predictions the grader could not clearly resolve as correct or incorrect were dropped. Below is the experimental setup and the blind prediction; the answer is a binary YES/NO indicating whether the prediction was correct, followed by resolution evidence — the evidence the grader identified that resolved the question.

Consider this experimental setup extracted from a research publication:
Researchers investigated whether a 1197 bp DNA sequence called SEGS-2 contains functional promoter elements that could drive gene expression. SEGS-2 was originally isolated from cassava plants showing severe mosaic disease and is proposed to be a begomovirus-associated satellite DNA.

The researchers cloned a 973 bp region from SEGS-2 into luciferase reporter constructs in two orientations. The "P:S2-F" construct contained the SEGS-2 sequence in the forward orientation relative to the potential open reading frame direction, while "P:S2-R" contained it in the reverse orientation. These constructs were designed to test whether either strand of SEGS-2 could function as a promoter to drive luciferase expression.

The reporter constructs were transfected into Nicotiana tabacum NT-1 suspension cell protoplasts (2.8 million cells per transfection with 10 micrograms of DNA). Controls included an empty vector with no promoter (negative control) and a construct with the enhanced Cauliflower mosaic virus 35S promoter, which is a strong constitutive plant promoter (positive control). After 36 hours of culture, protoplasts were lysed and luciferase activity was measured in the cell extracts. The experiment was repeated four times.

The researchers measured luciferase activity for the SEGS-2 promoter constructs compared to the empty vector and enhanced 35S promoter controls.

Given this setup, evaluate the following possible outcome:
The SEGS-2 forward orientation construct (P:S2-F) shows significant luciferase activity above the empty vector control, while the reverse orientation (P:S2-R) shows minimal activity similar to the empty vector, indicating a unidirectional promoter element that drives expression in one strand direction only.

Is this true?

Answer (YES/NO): YES